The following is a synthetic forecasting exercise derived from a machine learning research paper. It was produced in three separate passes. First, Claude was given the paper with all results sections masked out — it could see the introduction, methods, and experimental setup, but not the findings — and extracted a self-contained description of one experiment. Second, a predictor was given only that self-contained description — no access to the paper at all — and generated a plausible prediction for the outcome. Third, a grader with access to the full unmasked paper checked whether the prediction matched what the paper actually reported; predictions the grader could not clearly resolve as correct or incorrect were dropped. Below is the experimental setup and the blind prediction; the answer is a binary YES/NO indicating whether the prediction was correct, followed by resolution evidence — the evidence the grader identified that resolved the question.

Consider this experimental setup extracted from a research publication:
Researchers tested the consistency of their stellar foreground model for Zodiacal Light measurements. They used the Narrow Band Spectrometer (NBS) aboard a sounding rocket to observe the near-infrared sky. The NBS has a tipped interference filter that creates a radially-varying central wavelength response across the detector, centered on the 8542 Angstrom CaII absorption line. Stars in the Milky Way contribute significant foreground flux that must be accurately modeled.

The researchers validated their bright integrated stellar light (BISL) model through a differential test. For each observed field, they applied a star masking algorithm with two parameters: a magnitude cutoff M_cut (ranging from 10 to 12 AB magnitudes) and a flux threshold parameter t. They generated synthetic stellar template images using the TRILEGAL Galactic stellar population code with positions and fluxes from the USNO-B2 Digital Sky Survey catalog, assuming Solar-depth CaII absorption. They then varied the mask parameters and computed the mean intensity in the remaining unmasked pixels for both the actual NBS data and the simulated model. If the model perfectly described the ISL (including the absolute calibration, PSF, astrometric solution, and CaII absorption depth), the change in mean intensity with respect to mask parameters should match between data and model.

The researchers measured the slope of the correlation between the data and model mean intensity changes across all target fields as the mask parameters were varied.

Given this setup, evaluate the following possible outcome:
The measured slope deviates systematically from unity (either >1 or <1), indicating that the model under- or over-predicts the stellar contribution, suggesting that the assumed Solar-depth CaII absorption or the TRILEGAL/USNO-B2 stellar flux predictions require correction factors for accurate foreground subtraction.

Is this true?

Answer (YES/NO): NO